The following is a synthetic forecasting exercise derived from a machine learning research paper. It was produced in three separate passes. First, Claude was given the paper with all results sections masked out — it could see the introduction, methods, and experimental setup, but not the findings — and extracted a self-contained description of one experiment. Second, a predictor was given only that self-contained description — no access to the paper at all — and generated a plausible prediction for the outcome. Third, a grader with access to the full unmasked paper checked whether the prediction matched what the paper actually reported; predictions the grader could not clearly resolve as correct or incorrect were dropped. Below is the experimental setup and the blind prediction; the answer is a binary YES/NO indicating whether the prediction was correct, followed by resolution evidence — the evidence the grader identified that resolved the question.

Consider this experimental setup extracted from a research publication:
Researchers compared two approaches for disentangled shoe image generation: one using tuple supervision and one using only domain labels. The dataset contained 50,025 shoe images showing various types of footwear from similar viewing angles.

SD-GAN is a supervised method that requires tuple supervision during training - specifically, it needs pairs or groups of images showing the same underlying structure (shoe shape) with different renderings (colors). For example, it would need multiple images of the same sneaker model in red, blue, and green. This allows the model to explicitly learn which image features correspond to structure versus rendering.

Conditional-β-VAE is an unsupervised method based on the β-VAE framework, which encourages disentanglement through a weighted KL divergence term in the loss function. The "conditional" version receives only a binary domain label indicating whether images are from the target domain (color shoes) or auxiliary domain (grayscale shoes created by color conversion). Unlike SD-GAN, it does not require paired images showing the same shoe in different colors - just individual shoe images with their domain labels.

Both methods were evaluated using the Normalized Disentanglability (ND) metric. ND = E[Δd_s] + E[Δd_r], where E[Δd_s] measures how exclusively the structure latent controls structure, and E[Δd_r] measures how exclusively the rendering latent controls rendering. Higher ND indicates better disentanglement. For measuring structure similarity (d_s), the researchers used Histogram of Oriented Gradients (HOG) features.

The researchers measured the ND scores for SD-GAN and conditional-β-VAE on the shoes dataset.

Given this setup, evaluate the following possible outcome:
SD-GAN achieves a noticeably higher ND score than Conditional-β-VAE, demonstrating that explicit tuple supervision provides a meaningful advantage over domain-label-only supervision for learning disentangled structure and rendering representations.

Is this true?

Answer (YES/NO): NO